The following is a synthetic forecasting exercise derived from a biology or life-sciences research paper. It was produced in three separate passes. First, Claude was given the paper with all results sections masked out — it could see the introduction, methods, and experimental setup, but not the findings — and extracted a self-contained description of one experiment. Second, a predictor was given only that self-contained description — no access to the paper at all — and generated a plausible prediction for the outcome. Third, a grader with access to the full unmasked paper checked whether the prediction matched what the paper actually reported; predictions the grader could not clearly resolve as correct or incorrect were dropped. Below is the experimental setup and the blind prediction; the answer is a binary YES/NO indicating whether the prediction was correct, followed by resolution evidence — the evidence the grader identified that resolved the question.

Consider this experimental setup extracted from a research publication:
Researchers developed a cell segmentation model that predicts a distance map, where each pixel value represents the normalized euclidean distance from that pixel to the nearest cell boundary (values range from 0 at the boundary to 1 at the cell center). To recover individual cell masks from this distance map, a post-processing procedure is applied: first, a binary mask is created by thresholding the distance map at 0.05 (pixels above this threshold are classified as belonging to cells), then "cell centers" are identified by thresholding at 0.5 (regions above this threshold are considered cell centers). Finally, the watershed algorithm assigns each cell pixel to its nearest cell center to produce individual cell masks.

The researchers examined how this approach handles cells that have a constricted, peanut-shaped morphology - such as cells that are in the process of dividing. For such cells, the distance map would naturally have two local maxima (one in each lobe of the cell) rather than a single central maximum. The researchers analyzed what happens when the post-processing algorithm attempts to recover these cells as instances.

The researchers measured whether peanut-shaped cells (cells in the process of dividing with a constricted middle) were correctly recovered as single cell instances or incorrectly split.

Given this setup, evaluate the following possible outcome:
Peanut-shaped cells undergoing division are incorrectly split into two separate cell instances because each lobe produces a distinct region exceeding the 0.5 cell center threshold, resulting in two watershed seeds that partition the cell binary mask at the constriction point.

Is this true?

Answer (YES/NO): NO